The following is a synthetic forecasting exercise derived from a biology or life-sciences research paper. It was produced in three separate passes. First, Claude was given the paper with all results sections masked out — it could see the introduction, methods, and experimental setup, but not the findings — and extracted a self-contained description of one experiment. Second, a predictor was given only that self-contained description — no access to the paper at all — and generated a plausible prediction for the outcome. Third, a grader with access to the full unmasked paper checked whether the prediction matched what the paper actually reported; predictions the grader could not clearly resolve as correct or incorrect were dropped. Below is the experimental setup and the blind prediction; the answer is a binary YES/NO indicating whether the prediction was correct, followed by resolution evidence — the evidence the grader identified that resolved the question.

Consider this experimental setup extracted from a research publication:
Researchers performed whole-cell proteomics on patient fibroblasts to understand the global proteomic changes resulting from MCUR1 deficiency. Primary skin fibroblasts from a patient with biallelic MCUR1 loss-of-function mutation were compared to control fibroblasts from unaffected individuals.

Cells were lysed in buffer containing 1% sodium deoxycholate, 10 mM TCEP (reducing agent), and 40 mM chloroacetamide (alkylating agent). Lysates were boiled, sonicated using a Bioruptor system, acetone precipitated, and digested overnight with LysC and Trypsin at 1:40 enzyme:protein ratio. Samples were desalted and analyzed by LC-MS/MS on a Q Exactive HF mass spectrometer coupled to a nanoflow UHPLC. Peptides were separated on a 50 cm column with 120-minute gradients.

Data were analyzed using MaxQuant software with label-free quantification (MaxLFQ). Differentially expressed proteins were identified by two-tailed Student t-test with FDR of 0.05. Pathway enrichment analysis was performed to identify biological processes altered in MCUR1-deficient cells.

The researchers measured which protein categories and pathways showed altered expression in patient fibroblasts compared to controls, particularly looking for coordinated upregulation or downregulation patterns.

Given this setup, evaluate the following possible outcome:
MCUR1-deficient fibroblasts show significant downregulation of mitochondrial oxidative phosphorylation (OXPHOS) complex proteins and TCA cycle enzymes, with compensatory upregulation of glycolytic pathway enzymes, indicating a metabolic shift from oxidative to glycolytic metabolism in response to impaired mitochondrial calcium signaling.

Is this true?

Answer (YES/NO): NO